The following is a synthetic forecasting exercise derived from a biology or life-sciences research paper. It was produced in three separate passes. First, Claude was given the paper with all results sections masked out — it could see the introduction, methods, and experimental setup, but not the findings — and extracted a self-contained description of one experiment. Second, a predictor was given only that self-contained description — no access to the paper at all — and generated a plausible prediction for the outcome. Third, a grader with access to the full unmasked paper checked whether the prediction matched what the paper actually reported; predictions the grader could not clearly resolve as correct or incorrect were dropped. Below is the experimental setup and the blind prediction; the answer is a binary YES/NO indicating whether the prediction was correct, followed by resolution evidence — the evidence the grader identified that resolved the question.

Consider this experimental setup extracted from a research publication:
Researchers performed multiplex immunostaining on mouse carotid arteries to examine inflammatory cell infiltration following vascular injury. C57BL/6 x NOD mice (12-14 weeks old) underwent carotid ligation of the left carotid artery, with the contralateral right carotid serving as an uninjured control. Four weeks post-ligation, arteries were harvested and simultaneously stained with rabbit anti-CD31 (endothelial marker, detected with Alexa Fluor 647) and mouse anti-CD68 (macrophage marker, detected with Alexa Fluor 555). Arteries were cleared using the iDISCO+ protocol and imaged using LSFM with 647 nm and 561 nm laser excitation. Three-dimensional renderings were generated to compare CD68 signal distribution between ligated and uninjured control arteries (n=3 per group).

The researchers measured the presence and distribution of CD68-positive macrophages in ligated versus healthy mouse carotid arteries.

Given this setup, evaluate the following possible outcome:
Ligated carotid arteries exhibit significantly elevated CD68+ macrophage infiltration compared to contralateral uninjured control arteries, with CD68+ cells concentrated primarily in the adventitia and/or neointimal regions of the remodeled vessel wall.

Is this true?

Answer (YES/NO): YES